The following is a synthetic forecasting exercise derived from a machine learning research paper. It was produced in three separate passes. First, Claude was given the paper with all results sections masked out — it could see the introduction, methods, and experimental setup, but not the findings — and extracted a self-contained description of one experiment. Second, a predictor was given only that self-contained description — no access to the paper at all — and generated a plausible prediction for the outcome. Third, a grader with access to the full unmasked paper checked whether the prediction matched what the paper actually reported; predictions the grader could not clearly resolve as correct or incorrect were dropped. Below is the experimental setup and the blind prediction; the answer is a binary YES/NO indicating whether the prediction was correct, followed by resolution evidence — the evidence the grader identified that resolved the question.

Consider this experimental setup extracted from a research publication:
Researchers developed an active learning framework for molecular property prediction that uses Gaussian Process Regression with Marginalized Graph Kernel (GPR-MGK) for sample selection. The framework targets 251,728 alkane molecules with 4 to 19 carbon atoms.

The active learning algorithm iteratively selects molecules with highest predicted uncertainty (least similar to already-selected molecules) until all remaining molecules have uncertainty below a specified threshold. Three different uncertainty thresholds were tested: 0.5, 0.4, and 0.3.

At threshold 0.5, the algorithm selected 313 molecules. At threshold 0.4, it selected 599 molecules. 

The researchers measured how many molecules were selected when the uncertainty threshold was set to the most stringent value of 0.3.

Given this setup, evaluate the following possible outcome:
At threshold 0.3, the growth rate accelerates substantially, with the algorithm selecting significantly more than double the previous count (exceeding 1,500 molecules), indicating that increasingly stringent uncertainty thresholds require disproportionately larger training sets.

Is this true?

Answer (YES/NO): YES